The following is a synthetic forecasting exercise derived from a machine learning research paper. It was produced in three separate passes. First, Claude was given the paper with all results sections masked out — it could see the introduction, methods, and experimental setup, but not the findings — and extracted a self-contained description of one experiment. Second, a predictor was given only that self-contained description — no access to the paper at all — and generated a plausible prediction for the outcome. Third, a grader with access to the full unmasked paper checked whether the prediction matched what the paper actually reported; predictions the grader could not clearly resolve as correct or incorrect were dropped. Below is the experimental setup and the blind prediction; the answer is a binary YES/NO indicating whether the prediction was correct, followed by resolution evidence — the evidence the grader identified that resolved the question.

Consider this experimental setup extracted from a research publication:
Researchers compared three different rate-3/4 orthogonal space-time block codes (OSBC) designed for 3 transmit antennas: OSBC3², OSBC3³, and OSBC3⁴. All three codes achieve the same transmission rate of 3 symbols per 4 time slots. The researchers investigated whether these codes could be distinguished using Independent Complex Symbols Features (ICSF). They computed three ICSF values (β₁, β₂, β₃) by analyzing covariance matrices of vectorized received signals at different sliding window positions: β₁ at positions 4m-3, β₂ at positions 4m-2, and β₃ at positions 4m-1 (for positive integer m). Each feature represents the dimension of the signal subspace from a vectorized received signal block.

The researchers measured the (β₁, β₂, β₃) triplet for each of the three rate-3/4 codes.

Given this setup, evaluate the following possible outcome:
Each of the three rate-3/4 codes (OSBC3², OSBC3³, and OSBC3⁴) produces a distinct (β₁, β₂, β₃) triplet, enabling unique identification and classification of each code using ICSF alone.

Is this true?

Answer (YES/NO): YES